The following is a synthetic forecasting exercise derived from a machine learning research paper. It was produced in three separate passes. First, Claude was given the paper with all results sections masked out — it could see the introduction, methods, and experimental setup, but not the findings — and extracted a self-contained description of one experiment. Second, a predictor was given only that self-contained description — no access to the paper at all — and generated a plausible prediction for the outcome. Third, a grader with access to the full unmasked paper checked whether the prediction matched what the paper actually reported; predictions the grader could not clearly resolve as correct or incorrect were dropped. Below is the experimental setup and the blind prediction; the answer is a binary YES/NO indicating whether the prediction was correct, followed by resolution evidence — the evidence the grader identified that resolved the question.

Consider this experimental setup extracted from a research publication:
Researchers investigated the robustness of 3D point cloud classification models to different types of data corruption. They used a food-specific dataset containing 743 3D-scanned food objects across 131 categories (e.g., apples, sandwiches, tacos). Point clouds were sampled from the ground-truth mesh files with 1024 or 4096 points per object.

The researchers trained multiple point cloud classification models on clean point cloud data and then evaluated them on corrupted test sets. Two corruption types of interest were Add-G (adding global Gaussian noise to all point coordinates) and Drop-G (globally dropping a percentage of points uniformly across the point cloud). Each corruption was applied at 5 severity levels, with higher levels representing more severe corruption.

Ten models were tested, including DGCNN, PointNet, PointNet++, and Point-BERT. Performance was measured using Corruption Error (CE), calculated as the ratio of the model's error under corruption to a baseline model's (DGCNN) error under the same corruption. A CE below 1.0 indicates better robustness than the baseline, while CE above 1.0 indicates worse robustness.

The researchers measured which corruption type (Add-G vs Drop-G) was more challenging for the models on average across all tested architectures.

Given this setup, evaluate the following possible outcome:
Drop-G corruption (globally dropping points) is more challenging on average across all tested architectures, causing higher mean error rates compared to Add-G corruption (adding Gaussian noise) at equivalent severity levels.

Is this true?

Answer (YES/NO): NO